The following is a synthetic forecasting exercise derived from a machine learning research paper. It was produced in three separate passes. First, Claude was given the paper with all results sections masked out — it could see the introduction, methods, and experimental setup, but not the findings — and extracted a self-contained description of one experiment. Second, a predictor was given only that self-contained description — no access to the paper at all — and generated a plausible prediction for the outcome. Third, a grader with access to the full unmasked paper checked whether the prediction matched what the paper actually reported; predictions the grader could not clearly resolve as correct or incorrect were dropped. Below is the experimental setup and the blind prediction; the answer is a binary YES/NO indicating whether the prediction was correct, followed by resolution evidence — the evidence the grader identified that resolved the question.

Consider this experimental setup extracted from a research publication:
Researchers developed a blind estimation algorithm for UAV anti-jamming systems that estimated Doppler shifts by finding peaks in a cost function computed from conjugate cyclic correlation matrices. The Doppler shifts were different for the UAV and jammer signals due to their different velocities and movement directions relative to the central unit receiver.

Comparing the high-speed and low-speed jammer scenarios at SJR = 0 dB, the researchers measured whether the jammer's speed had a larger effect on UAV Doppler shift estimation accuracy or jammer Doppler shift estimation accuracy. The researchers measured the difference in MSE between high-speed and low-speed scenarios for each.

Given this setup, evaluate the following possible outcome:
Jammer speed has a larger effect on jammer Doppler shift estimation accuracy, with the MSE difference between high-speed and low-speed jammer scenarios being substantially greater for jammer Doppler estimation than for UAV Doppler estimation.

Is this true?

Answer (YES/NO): YES